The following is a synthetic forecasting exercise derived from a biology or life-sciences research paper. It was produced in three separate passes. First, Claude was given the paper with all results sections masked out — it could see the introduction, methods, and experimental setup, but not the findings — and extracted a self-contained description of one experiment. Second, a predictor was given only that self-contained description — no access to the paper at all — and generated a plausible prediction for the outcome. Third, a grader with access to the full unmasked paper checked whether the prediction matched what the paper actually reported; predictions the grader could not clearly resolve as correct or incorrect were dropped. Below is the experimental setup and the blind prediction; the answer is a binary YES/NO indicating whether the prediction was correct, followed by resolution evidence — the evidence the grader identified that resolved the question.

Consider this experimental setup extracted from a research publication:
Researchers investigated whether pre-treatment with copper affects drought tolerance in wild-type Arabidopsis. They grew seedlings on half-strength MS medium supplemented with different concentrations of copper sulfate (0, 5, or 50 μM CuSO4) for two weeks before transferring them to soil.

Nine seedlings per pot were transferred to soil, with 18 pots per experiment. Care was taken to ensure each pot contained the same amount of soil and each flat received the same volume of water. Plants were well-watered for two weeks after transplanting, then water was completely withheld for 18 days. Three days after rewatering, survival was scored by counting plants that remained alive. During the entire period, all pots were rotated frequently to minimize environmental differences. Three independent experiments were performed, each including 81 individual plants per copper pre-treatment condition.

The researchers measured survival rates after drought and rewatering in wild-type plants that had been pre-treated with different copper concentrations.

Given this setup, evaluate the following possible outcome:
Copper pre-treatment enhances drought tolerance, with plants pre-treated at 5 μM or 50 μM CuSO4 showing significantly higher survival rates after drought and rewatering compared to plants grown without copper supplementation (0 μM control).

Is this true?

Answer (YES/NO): NO